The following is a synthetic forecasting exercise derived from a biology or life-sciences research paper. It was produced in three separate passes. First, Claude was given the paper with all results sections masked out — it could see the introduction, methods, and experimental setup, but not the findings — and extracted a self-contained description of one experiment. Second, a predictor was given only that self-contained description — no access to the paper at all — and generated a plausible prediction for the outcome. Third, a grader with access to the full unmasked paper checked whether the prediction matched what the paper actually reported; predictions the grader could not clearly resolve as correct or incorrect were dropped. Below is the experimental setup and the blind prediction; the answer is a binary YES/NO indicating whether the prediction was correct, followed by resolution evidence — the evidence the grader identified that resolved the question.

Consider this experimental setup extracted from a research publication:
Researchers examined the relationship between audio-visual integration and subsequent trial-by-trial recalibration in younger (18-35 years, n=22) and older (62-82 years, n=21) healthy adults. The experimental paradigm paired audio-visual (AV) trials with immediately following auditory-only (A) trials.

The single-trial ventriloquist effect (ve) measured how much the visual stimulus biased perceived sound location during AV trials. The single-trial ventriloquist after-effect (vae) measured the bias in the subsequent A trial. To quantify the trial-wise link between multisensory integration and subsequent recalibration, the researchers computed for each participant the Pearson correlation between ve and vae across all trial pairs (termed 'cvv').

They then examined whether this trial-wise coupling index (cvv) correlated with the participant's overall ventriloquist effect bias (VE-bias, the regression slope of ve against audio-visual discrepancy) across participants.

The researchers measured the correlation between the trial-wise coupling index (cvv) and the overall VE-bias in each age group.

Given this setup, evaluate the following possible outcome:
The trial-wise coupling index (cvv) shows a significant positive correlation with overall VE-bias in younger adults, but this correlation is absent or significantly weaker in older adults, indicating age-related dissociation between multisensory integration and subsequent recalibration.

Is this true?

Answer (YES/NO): YES